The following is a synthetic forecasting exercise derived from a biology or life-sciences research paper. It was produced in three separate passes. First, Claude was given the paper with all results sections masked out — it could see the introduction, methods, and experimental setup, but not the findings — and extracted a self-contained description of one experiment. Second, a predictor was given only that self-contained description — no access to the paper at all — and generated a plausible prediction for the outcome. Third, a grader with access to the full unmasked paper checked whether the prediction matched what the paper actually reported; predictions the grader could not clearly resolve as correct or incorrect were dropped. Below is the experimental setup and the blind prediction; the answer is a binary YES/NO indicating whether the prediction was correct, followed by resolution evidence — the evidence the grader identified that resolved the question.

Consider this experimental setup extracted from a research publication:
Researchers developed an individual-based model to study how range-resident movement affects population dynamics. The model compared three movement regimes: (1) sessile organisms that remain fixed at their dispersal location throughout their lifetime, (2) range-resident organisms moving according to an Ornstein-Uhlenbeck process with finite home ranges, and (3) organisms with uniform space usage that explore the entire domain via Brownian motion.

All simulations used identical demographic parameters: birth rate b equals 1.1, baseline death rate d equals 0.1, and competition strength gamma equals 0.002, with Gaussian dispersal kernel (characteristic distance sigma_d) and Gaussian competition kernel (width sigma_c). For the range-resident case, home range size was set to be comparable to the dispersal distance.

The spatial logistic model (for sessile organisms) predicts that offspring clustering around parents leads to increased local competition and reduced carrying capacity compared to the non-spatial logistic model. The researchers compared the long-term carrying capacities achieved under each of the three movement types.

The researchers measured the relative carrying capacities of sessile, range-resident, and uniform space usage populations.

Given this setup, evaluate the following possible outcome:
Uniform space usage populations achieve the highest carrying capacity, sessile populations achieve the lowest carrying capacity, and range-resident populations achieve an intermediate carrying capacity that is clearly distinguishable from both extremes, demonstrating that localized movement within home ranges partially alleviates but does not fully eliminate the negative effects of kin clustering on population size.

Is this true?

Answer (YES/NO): NO